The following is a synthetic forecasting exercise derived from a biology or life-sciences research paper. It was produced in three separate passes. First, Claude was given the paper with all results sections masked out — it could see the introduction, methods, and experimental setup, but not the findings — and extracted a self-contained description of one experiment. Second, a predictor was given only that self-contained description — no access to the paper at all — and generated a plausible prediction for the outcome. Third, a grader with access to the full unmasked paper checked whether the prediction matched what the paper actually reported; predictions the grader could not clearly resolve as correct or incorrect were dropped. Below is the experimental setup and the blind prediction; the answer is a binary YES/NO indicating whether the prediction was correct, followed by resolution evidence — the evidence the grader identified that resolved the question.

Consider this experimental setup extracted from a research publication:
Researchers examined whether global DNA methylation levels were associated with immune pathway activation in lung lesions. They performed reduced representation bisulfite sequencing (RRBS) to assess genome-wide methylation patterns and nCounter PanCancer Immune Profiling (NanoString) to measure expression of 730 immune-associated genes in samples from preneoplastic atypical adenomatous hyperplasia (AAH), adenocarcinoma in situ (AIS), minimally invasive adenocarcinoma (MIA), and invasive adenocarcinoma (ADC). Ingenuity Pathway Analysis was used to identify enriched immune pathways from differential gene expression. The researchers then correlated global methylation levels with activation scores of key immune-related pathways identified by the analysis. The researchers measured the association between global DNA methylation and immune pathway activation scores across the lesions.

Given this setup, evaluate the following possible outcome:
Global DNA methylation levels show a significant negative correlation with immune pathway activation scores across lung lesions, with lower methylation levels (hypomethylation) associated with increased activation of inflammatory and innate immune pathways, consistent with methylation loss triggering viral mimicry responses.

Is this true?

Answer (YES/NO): NO